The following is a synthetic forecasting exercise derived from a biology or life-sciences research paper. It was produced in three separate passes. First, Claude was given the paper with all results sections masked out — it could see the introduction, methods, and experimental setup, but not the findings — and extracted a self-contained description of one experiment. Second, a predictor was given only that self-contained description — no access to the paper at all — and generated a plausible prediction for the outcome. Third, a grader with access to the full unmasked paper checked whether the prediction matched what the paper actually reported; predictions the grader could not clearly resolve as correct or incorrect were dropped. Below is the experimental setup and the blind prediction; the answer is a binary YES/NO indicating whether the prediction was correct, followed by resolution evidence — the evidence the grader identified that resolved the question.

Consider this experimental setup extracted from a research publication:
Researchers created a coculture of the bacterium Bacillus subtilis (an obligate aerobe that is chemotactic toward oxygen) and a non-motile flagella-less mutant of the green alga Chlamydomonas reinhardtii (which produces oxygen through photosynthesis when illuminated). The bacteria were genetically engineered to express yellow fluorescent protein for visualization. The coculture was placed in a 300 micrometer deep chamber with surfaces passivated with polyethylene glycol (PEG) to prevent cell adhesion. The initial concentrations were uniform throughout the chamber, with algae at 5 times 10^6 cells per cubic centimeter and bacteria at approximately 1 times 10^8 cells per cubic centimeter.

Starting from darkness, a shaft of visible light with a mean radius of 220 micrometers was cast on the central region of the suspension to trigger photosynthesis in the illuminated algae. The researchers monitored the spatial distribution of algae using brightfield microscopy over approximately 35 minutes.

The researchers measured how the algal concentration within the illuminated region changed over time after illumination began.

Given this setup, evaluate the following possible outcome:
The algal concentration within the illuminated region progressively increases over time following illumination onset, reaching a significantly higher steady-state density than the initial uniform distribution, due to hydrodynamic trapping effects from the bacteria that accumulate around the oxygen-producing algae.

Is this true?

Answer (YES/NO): NO